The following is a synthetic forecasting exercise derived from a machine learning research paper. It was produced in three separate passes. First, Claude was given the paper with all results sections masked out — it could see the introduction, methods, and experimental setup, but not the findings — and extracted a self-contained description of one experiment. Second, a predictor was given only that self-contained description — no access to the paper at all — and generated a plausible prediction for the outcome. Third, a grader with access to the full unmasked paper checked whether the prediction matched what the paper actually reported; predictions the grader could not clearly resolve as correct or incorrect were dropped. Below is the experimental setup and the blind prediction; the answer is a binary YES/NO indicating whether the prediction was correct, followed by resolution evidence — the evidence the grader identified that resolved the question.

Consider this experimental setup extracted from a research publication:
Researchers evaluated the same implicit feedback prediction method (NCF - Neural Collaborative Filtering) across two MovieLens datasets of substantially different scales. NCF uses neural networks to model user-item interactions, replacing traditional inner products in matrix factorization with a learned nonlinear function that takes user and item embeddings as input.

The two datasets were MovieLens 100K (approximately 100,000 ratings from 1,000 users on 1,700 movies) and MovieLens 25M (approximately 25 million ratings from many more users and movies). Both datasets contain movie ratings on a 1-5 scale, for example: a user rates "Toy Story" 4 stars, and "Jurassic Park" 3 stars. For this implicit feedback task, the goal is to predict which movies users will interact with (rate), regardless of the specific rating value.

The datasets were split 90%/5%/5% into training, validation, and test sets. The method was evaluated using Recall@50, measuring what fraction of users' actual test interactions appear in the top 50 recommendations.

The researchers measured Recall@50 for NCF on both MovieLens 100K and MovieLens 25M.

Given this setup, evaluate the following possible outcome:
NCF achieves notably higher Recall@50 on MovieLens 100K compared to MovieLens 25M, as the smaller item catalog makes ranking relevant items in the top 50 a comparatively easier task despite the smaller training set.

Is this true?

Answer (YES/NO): YES